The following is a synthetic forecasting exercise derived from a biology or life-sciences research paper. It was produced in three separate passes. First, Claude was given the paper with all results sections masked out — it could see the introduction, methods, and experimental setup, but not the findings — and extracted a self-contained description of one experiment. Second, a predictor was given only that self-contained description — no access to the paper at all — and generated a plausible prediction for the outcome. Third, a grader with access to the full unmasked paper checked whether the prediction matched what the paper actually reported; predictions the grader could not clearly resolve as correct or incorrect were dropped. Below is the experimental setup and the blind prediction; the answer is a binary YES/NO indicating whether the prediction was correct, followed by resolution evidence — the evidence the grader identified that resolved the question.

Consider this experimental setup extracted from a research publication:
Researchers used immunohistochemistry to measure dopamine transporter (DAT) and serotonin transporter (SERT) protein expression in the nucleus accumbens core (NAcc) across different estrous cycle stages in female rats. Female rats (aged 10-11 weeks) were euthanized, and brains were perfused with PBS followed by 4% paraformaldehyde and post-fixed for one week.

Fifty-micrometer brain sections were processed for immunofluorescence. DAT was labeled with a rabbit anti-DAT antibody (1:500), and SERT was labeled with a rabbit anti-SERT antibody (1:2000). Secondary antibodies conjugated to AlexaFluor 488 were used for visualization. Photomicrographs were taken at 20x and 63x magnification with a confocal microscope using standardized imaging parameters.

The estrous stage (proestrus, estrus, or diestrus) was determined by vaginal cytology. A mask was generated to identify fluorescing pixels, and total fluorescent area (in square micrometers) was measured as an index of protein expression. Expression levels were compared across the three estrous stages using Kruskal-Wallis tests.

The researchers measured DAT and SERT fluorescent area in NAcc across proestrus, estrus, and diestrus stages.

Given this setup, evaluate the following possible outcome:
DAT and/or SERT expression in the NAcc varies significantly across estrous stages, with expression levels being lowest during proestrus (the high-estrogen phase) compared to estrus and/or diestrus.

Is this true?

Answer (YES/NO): NO